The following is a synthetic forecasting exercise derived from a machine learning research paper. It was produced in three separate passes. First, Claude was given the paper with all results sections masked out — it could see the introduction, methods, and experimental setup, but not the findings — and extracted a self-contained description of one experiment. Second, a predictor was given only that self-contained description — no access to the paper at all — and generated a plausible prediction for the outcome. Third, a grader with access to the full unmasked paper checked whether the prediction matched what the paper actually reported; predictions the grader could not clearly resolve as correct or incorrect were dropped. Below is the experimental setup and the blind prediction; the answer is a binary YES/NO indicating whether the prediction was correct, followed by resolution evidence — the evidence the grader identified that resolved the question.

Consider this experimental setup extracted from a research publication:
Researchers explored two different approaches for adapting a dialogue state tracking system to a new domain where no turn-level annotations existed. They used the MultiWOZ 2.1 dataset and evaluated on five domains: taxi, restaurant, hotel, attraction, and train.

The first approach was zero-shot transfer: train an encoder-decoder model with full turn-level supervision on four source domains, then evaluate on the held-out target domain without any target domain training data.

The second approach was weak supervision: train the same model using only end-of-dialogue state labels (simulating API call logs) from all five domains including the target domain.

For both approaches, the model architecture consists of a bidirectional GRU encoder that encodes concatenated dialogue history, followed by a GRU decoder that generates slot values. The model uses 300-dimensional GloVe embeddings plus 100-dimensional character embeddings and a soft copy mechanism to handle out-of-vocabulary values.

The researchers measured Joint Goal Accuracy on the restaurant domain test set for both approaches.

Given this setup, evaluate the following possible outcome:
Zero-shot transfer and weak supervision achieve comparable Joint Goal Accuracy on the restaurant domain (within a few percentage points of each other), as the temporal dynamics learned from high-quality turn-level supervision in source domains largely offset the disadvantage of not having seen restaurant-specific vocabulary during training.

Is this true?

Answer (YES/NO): NO